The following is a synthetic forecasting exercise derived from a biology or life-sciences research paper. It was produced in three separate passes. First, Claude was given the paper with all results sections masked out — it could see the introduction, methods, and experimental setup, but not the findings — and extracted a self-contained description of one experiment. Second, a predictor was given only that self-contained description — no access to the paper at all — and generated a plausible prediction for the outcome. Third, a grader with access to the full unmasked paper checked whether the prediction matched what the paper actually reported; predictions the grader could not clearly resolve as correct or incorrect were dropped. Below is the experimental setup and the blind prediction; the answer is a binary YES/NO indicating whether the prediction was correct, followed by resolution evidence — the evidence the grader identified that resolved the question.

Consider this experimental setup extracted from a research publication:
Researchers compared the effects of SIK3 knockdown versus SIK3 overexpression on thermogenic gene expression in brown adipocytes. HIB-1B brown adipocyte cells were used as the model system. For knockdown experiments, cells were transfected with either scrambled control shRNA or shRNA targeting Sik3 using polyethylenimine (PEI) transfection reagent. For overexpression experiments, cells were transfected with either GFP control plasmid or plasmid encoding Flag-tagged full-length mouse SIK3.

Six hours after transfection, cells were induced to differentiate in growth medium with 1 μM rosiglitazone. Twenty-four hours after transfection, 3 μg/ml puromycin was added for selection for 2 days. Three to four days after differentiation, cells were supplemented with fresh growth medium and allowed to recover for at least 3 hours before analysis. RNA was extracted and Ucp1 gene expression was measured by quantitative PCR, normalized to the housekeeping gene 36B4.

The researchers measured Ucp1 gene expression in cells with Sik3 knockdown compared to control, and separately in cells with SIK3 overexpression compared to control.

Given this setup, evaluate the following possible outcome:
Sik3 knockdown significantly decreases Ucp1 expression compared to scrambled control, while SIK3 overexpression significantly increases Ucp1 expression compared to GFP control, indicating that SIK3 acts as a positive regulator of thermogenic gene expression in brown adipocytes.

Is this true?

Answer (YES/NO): NO